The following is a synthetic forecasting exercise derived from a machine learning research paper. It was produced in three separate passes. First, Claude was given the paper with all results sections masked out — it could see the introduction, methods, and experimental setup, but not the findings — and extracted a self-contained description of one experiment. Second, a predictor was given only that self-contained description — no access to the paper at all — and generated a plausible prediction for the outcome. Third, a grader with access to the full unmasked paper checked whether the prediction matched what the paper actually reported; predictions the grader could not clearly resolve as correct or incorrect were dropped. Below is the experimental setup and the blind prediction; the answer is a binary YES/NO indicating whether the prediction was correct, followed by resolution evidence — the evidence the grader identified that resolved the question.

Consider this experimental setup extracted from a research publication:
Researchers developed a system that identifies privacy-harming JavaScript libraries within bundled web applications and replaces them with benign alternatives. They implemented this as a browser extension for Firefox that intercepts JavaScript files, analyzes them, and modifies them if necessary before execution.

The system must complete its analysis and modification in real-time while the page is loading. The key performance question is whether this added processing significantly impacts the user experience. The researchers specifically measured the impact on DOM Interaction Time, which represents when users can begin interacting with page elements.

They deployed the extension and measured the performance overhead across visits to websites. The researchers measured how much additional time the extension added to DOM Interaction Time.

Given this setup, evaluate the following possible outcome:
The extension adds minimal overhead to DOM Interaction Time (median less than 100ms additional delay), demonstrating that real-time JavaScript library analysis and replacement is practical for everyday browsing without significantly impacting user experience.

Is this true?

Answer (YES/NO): NO